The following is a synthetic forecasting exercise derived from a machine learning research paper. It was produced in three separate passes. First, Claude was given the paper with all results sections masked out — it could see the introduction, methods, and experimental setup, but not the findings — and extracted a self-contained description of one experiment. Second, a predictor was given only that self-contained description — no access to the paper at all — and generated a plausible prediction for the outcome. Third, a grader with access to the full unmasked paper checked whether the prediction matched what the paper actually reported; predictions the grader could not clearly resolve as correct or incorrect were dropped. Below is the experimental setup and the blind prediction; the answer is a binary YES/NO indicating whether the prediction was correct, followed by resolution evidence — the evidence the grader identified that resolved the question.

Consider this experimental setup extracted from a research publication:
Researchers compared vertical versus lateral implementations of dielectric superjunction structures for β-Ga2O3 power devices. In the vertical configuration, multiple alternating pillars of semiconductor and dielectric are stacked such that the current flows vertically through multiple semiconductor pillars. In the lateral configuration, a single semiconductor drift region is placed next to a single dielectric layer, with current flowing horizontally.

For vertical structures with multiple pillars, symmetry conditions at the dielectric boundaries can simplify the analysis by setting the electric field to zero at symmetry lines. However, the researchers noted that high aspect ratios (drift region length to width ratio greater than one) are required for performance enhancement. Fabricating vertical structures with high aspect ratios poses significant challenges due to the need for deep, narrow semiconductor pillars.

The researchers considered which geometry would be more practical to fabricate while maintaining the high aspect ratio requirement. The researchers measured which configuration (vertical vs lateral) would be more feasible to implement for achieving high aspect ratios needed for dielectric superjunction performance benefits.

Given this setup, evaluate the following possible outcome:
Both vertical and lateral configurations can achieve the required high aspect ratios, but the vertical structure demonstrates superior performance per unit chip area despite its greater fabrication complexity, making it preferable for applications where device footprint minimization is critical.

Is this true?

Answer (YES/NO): NO